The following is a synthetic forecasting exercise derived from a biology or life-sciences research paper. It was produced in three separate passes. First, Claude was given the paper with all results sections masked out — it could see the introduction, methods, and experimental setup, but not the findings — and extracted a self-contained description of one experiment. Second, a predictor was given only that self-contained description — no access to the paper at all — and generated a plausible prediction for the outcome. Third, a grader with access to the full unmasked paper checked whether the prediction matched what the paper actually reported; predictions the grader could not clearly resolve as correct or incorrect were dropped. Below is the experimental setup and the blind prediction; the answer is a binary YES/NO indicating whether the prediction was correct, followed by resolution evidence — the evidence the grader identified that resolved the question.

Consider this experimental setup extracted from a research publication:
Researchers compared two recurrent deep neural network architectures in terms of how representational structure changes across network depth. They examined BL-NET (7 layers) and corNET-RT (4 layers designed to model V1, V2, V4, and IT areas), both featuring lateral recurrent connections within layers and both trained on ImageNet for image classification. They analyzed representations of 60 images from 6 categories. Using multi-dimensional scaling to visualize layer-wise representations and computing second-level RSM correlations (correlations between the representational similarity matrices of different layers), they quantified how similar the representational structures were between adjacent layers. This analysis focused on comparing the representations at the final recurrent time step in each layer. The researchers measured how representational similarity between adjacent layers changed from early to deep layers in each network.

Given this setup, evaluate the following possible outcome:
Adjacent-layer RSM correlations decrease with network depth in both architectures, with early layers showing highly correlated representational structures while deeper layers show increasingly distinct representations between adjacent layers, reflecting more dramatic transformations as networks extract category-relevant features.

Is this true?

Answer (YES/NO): NO